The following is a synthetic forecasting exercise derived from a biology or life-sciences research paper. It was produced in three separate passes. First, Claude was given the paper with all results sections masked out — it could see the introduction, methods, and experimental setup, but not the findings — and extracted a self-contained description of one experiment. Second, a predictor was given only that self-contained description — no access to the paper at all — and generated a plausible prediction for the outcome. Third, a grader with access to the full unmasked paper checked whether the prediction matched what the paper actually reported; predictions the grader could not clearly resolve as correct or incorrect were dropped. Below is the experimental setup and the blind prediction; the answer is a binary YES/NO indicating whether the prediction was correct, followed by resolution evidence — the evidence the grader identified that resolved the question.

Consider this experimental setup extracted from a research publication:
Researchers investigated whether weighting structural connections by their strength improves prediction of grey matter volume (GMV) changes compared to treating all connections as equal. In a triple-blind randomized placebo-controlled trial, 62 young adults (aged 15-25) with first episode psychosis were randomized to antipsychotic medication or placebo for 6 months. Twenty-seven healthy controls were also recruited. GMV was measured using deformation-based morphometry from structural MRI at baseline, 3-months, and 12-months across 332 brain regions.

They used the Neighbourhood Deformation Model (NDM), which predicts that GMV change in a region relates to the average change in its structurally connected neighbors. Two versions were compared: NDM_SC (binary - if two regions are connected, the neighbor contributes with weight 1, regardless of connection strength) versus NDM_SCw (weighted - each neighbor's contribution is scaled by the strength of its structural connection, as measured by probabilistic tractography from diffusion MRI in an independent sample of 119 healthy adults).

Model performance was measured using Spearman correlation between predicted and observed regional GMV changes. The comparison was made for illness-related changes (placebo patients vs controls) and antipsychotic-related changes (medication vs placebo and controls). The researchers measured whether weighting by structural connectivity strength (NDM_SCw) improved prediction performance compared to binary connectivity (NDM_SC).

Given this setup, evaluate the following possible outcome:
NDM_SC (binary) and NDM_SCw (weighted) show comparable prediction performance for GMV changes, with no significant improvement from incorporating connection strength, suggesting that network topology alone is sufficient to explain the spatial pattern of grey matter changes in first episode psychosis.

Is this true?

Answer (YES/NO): NO